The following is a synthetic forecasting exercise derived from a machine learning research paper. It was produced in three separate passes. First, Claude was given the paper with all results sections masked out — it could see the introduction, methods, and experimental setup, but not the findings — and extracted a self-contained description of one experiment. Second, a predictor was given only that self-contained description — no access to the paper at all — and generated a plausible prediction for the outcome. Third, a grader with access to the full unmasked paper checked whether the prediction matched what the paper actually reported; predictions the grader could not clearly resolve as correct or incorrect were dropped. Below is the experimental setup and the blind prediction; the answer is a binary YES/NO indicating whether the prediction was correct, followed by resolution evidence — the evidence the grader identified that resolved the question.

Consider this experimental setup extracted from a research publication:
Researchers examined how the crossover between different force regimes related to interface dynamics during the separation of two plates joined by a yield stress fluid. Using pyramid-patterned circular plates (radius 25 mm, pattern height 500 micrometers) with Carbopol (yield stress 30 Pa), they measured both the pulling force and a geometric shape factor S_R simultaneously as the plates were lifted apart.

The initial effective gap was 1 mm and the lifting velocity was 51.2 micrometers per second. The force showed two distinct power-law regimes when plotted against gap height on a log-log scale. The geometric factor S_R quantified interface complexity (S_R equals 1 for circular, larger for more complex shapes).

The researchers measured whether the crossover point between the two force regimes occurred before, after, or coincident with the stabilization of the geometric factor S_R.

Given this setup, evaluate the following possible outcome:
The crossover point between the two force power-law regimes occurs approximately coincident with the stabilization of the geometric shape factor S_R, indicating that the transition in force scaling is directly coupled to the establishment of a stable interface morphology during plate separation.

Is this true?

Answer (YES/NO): YES